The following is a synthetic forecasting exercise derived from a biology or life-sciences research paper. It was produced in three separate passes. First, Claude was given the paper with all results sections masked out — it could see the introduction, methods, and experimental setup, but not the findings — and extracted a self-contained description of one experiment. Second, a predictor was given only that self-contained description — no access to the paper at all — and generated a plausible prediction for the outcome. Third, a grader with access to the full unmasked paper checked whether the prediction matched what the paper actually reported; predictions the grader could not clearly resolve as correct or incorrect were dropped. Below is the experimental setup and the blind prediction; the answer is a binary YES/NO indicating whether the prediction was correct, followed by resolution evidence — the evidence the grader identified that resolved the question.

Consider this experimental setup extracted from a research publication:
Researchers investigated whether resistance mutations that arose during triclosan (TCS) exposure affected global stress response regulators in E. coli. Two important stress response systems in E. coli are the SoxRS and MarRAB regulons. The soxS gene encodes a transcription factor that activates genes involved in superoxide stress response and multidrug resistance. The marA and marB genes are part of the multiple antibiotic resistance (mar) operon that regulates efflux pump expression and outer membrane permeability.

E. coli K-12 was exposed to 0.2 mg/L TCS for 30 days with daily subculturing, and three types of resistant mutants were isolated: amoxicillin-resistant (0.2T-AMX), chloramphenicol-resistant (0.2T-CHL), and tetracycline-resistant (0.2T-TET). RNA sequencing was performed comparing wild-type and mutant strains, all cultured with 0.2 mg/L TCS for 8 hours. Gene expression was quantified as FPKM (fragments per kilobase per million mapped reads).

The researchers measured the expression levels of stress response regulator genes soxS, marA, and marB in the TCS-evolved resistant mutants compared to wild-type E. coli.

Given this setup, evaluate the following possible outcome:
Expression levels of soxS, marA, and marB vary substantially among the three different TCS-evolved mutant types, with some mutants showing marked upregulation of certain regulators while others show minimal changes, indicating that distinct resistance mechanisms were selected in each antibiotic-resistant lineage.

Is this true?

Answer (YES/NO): YES